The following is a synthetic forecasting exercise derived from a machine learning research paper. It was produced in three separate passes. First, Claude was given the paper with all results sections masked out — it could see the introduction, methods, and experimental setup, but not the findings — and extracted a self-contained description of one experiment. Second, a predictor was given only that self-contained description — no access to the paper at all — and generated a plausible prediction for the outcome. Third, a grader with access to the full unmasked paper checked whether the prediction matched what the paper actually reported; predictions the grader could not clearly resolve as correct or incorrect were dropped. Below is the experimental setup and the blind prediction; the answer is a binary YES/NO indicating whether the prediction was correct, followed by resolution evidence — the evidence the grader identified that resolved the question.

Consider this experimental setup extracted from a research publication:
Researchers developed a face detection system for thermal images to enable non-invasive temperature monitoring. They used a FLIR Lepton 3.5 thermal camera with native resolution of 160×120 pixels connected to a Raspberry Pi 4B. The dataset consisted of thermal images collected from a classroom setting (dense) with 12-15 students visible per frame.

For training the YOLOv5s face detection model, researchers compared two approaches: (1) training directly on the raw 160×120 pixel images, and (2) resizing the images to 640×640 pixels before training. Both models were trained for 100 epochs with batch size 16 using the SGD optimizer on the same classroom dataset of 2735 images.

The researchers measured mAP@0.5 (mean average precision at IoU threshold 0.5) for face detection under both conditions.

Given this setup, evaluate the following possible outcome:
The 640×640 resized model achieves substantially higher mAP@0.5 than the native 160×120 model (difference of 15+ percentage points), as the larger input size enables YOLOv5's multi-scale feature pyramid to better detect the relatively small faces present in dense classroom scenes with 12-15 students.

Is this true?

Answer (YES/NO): NO